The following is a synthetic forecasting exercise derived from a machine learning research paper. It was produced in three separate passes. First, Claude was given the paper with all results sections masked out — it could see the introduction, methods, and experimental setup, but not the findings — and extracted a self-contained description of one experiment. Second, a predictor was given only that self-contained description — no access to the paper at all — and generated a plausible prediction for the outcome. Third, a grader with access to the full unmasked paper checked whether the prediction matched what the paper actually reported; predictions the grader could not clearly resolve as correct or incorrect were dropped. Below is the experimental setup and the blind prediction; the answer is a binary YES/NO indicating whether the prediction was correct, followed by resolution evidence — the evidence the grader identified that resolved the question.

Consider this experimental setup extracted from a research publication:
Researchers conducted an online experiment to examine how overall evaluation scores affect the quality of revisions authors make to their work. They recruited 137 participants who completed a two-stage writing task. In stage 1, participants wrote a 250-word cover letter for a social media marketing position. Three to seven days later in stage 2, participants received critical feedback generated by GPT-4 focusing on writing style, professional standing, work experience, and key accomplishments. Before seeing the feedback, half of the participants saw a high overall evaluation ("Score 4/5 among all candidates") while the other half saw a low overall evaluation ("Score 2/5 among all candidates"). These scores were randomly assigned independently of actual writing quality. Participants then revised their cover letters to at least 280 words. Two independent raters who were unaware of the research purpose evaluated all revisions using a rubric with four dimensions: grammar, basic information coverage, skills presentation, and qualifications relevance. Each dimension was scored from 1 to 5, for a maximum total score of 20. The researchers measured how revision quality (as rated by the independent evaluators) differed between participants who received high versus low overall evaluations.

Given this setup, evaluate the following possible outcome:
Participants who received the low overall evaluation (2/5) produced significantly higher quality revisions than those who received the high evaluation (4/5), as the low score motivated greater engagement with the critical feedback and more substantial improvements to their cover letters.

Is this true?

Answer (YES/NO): NO